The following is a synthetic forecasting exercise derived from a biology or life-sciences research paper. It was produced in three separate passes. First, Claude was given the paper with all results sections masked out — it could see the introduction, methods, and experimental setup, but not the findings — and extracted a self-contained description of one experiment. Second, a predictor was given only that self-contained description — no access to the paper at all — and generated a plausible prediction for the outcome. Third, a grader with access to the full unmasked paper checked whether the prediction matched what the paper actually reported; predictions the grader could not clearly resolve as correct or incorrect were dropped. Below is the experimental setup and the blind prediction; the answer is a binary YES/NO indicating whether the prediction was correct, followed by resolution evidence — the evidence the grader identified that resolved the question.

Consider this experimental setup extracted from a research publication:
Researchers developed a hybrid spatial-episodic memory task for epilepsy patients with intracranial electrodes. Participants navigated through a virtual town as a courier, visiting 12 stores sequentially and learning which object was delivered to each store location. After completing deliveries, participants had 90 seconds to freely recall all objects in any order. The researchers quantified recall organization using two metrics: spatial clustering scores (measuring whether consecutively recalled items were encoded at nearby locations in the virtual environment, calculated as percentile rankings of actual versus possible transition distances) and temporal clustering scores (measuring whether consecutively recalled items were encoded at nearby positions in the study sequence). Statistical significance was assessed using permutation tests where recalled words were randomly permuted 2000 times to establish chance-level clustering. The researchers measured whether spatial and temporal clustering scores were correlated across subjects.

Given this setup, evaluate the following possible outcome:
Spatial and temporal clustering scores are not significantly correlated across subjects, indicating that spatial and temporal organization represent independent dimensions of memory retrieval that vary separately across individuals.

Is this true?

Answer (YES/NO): YES